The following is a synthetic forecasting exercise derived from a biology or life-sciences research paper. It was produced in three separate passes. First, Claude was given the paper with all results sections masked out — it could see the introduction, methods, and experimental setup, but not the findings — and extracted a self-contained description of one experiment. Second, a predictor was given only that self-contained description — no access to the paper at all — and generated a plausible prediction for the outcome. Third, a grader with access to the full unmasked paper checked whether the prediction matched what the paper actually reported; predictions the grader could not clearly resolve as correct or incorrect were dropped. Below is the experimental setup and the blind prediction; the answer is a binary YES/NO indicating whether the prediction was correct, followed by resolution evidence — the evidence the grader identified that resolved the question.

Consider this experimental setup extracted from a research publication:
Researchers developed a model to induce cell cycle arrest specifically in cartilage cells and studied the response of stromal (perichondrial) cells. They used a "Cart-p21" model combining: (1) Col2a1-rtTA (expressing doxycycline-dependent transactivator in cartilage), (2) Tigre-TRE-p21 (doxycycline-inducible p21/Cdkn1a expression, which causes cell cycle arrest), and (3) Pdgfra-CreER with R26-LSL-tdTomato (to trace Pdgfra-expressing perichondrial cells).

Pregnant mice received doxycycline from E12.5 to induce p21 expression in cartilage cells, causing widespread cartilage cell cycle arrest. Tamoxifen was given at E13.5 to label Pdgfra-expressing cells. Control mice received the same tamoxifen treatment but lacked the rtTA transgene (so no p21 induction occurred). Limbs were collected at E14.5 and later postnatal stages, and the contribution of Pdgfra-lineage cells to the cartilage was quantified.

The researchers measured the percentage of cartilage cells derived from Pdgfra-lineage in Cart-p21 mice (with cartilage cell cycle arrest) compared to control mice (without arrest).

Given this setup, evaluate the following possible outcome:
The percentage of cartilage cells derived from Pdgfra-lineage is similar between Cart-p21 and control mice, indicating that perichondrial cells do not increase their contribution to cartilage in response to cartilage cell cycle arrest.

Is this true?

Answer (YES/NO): NO